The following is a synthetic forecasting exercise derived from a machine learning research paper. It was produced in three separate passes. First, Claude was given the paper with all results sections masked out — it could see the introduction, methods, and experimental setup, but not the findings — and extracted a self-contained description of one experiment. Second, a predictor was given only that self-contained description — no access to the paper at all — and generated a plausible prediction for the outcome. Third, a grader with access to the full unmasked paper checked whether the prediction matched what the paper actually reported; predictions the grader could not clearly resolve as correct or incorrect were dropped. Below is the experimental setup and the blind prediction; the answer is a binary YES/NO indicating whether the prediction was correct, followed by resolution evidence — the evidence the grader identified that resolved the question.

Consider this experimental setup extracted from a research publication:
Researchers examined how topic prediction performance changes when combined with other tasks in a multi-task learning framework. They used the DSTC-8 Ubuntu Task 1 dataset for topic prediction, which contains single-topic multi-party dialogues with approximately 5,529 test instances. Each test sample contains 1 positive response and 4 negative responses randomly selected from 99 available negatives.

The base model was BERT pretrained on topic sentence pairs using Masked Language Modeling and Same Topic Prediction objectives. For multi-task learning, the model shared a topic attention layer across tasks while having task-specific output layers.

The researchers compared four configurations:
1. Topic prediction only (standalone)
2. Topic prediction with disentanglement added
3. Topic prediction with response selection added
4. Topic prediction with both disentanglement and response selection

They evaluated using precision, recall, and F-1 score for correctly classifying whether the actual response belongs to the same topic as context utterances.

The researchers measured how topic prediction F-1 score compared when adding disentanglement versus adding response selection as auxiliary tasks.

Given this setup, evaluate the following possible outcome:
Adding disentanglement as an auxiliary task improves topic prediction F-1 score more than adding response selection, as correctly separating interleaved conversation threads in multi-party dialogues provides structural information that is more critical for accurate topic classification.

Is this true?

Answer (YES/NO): NO